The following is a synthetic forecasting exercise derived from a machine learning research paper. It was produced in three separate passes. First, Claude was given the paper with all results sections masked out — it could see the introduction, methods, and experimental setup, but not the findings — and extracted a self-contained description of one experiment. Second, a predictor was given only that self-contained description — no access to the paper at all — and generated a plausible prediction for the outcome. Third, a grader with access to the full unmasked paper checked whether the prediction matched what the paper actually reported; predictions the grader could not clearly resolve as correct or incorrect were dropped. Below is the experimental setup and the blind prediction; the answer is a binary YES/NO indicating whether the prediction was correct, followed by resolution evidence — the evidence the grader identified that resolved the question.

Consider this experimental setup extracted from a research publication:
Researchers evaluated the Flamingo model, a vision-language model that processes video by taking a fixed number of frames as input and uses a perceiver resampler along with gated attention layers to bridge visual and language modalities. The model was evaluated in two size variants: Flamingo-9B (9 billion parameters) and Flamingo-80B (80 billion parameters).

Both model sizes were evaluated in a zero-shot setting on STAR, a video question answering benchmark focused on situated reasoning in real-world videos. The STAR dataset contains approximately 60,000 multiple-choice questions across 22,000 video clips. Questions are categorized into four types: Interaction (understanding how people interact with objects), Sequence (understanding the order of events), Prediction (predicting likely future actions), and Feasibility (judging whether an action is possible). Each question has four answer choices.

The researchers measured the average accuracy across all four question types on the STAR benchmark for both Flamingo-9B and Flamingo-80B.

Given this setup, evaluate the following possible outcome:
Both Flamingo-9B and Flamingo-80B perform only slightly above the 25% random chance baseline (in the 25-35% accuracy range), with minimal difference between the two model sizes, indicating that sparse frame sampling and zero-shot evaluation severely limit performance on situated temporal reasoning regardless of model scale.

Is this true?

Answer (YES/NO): NO